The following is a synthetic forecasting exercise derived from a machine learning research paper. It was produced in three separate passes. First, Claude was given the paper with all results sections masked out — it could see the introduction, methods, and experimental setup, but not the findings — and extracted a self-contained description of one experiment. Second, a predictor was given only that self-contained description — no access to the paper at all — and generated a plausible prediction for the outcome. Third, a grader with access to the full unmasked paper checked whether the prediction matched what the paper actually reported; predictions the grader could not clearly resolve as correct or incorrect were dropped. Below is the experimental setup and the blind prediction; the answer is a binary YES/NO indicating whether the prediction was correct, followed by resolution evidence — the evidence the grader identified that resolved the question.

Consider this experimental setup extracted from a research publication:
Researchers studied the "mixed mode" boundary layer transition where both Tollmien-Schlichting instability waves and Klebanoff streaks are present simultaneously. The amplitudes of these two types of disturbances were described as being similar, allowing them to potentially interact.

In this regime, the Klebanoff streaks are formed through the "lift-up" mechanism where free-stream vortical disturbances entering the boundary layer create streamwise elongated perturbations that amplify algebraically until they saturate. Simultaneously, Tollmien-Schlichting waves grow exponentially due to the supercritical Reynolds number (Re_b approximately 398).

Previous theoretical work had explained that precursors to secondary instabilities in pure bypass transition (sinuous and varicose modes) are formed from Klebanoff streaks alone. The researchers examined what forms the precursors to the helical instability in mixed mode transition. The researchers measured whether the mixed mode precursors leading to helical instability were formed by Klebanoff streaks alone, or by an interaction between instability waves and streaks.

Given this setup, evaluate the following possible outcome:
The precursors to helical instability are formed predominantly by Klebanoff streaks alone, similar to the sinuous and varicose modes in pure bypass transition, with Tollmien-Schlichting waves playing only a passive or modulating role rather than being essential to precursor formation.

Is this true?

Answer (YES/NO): NO